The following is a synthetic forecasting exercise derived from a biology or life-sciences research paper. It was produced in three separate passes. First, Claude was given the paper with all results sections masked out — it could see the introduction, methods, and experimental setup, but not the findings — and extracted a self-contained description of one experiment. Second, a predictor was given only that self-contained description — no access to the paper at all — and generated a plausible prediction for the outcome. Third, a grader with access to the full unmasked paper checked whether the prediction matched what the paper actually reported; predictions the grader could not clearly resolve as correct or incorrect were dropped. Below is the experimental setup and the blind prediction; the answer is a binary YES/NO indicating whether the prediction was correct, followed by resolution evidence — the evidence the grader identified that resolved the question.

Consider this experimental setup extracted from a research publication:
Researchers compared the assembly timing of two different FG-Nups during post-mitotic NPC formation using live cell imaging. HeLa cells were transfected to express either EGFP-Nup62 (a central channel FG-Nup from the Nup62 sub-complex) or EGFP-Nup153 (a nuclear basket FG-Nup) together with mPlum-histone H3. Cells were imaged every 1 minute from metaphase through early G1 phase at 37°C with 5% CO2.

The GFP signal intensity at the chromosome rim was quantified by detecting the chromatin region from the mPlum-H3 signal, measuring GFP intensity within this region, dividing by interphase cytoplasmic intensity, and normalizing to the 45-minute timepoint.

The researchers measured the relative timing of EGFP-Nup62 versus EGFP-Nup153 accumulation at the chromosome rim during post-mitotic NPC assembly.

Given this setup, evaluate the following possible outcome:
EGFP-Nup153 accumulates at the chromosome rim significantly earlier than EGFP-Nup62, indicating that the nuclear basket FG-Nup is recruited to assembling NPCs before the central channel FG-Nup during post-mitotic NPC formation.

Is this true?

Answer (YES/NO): YES